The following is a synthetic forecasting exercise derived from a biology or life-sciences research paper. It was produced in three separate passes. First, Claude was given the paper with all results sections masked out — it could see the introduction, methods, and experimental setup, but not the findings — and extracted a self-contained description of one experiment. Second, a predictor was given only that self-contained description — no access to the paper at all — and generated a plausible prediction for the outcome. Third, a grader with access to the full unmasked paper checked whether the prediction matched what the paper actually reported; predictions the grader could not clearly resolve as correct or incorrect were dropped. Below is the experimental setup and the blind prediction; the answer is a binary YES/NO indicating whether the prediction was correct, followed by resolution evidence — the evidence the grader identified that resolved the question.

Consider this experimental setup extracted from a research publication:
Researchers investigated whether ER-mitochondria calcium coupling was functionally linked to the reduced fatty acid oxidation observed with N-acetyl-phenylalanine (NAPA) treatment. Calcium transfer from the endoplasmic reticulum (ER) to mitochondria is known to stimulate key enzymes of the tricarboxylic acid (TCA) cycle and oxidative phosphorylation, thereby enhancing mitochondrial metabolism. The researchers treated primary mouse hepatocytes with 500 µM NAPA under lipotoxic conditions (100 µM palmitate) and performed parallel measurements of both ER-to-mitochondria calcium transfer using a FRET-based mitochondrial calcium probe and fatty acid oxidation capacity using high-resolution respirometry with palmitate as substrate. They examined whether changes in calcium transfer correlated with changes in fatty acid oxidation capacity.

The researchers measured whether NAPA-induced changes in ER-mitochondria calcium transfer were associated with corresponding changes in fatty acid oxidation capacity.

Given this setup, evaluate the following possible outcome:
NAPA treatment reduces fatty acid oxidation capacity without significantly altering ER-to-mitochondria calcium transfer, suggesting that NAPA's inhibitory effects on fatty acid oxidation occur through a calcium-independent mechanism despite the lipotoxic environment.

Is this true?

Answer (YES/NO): NO